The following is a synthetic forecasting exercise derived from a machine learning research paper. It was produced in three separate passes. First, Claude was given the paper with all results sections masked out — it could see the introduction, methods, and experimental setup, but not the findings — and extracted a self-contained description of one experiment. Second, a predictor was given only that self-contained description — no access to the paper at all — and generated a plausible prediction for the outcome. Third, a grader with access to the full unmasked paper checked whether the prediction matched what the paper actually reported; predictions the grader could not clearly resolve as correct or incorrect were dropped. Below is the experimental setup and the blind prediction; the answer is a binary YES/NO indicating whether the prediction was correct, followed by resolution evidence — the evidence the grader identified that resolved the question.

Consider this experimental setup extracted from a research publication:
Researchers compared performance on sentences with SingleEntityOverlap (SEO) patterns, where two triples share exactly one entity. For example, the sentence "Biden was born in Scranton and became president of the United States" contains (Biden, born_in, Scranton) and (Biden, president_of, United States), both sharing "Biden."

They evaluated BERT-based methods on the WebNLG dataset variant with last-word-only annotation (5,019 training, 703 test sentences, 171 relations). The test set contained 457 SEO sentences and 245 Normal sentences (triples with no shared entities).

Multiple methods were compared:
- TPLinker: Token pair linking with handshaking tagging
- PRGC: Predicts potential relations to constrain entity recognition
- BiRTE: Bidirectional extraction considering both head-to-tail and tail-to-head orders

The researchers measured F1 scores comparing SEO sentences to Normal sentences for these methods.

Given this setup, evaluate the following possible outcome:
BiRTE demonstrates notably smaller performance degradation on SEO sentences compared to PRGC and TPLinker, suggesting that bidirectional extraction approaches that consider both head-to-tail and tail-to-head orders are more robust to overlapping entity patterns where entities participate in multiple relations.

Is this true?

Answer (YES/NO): NO